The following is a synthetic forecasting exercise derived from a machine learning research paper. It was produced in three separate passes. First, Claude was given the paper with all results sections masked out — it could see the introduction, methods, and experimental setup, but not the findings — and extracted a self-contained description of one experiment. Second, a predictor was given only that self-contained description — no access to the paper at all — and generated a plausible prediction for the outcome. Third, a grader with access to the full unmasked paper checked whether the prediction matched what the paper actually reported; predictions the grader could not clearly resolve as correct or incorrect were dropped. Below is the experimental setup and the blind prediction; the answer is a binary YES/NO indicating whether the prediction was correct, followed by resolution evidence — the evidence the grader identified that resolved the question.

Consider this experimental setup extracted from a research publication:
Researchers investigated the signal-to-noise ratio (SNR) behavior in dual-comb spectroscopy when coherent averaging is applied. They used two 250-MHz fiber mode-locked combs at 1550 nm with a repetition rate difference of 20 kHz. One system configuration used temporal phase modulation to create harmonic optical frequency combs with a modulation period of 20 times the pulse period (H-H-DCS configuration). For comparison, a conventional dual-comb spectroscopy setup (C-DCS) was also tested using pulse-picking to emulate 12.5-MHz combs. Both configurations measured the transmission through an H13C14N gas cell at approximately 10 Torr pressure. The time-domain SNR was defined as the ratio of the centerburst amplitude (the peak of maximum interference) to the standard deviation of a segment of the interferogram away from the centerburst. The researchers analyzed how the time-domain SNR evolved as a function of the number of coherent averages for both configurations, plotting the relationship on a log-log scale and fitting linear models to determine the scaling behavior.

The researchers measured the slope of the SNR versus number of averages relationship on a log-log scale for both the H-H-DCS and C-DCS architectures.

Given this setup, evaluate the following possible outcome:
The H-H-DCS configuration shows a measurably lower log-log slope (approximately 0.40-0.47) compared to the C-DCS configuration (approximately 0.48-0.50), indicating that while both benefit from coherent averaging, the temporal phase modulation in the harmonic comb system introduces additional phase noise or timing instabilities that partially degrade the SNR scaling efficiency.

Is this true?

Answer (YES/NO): NO